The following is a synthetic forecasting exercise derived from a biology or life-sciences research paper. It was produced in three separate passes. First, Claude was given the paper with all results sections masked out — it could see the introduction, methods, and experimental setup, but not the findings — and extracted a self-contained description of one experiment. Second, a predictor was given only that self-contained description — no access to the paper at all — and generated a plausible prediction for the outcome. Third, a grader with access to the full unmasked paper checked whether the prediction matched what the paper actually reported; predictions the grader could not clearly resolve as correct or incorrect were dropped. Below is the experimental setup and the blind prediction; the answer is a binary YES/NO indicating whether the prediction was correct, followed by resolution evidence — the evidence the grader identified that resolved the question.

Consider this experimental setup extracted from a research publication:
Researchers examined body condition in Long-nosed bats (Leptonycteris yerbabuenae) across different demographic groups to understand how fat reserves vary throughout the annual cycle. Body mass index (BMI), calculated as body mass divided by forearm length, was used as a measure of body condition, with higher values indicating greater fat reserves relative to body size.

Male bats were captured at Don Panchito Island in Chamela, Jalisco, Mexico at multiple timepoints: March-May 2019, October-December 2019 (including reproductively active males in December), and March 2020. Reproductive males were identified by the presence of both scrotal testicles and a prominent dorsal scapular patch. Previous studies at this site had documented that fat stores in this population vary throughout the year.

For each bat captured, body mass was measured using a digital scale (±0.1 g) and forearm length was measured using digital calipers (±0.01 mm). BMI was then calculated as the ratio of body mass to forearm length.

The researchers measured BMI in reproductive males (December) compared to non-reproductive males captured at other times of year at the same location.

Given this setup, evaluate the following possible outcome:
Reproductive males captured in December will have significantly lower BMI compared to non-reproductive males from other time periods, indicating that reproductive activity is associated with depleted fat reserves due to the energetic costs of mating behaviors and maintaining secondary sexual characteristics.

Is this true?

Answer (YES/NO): NO